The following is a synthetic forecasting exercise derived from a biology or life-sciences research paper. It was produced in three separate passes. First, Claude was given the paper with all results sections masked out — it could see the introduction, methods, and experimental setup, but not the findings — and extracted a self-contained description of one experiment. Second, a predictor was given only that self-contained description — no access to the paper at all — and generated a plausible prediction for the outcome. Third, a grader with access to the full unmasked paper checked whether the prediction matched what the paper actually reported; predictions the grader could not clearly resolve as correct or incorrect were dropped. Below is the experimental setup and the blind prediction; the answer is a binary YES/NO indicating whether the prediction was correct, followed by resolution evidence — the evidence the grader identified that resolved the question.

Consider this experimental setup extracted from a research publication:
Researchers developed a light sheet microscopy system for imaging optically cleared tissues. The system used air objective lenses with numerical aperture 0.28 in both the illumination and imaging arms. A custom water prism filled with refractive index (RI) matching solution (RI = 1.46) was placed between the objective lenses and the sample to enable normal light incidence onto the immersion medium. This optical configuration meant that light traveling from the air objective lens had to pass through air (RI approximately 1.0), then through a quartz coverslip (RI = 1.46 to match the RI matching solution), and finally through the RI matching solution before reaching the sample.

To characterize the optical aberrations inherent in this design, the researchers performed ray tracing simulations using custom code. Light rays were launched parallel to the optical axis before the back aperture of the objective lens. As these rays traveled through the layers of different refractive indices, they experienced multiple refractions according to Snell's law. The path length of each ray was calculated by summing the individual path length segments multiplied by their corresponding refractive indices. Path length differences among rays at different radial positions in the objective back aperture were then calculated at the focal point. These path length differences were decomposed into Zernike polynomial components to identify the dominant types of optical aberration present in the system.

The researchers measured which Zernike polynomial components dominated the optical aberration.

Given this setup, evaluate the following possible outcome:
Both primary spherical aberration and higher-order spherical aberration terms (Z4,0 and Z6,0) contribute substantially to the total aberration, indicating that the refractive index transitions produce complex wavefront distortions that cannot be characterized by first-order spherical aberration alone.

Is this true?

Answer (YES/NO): NO